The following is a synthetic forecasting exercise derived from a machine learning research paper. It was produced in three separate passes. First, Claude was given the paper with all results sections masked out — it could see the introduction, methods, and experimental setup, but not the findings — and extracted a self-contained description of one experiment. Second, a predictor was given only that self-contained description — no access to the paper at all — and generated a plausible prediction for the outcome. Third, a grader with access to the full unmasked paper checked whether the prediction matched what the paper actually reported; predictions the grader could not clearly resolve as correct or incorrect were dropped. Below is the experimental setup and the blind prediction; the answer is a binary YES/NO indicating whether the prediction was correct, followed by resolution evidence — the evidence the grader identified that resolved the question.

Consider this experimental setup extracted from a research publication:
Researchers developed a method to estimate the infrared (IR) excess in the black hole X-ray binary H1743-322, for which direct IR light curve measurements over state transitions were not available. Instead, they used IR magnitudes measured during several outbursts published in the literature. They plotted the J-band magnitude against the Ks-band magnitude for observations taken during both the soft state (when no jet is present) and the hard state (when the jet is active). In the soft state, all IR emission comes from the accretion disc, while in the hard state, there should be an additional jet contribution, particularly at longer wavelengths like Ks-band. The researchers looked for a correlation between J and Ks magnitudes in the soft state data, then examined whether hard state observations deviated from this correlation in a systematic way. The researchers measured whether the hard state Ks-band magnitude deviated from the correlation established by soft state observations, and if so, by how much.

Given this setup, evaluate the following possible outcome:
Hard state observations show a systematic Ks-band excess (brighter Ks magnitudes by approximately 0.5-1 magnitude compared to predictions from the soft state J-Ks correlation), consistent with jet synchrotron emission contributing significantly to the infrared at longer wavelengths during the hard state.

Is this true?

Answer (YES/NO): YES